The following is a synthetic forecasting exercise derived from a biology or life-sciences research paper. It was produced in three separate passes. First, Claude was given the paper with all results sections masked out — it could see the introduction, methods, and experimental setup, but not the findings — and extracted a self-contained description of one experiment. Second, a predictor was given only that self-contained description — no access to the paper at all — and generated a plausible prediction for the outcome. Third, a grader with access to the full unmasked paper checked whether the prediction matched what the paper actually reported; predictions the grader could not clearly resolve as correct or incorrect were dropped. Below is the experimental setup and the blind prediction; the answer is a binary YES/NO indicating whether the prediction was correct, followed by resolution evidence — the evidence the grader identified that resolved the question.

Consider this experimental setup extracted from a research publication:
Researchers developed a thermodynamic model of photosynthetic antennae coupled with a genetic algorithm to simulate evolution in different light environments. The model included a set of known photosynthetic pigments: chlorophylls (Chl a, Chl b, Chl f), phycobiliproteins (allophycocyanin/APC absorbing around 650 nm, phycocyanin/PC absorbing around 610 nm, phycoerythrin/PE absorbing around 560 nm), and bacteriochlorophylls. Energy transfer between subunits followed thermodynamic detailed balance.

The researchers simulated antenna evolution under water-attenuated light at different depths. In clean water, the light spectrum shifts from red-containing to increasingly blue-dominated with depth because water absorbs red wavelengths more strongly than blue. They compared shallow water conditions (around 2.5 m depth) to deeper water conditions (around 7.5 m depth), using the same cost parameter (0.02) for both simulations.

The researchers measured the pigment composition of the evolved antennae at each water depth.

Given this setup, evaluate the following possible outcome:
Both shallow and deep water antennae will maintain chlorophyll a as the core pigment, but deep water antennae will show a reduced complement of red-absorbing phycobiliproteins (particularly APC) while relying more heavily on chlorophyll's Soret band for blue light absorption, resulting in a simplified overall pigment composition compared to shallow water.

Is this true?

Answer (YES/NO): NO